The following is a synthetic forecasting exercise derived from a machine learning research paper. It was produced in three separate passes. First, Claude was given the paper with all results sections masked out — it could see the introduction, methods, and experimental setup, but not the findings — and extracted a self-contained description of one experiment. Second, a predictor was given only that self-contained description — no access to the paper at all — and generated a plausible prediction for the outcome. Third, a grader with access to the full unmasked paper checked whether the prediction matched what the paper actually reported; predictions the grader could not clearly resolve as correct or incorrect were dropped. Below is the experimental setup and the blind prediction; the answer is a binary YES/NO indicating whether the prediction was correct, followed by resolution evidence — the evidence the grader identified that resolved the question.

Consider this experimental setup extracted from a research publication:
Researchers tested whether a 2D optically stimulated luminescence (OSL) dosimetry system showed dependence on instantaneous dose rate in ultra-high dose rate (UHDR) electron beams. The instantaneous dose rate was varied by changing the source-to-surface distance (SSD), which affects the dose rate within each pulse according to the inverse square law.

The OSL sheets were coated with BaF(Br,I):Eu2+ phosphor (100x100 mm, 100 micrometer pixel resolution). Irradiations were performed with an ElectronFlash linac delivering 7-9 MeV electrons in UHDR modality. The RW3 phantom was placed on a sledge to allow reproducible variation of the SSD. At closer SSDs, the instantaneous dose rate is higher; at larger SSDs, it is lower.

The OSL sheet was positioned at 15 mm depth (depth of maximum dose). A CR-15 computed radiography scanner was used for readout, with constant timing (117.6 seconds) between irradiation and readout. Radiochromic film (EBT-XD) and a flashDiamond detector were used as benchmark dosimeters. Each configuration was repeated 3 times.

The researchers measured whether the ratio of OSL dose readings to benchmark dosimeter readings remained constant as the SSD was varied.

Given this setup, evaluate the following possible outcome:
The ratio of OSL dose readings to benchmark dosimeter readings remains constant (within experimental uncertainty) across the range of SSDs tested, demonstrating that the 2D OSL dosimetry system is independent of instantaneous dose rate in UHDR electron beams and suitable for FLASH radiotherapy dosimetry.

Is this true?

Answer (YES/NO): YES